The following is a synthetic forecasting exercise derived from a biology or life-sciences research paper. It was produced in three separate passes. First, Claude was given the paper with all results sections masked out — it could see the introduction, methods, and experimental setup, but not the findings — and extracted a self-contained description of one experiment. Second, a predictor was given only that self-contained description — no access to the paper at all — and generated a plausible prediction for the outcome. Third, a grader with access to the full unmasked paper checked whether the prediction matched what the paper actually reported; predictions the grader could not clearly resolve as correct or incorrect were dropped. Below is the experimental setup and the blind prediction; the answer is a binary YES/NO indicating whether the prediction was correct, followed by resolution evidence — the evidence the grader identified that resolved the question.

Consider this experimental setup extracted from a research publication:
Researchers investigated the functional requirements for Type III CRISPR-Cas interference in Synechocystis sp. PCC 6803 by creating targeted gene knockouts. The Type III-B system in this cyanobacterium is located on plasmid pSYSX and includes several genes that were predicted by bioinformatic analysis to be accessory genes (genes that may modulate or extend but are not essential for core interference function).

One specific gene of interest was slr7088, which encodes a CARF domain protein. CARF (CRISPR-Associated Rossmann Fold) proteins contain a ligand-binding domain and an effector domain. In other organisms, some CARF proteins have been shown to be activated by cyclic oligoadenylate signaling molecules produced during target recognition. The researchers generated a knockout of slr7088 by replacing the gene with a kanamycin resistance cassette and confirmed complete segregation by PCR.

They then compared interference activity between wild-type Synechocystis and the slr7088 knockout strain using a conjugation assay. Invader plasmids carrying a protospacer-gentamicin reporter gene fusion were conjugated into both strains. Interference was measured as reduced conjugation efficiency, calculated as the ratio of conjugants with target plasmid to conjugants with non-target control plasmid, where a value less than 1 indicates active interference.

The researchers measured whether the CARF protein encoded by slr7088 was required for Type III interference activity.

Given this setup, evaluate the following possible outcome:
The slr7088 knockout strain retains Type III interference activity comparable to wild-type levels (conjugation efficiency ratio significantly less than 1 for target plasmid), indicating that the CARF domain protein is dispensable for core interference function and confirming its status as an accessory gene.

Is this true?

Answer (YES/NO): YES